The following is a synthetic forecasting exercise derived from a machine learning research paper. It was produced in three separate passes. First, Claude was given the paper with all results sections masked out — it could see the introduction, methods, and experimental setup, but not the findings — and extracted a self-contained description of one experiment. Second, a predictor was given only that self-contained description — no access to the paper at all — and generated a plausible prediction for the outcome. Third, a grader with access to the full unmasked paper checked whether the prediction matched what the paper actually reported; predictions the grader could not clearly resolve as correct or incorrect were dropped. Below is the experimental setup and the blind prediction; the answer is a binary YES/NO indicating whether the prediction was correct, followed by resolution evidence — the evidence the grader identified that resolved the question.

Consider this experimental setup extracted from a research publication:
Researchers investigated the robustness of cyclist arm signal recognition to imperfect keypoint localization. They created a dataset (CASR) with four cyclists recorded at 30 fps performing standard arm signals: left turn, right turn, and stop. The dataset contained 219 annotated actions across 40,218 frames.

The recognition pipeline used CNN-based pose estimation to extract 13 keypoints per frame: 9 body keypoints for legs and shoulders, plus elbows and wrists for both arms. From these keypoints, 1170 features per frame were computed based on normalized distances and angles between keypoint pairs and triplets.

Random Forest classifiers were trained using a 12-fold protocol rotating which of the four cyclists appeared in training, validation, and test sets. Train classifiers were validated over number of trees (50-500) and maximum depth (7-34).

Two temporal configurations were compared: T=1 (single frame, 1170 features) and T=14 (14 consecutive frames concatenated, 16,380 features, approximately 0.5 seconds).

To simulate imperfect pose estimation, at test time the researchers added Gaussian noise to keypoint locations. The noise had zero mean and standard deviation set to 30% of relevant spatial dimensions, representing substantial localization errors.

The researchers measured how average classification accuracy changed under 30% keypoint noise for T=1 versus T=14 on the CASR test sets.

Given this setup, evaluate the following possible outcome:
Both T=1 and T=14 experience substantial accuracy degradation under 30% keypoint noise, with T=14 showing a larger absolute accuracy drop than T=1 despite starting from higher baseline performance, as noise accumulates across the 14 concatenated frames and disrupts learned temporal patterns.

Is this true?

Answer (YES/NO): NO